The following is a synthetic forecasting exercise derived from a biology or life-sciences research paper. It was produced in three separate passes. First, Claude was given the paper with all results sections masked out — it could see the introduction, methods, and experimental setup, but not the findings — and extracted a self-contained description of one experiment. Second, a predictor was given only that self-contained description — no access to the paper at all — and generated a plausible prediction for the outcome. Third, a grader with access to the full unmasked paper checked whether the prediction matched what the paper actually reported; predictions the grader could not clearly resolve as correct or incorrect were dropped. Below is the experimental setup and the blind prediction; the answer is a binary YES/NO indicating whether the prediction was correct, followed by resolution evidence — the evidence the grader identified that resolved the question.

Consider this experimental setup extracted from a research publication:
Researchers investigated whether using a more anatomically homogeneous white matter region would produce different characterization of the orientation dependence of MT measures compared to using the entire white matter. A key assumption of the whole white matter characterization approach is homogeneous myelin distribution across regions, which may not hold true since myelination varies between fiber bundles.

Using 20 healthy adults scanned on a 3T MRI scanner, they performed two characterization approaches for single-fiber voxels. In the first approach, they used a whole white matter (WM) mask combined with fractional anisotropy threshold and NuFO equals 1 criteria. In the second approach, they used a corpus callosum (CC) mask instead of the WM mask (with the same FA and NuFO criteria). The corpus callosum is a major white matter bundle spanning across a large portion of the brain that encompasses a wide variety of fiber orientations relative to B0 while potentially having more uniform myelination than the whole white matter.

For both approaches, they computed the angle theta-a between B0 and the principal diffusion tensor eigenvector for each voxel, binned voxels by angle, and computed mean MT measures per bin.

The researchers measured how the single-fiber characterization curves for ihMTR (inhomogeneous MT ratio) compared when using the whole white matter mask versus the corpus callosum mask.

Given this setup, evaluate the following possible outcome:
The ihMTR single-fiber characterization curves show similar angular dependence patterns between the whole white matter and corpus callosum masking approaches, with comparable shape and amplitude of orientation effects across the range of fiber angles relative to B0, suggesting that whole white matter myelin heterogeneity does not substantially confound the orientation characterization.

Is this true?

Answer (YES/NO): NO